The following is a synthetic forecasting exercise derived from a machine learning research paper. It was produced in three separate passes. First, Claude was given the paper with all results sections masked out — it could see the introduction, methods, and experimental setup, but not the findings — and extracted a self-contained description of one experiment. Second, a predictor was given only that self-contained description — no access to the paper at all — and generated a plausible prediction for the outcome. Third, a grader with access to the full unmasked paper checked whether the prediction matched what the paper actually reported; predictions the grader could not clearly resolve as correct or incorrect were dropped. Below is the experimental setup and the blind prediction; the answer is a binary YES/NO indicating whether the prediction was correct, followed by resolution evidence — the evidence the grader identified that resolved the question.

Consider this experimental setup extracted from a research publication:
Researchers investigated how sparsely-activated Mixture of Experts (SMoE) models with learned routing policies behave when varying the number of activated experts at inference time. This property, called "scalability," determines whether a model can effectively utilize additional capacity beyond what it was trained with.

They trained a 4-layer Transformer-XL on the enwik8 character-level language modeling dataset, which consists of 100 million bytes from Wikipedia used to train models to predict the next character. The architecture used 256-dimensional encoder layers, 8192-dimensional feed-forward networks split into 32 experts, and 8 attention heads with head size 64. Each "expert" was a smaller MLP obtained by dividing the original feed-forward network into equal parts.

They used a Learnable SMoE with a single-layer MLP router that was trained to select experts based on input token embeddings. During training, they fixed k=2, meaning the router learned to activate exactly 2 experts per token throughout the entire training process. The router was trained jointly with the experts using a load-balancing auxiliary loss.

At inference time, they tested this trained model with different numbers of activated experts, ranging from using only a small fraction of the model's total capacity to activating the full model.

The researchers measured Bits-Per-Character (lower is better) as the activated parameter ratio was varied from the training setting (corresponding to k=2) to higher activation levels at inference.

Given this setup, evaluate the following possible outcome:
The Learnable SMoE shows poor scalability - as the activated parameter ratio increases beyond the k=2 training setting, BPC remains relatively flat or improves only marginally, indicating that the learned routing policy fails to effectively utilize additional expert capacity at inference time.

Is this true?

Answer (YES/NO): NO